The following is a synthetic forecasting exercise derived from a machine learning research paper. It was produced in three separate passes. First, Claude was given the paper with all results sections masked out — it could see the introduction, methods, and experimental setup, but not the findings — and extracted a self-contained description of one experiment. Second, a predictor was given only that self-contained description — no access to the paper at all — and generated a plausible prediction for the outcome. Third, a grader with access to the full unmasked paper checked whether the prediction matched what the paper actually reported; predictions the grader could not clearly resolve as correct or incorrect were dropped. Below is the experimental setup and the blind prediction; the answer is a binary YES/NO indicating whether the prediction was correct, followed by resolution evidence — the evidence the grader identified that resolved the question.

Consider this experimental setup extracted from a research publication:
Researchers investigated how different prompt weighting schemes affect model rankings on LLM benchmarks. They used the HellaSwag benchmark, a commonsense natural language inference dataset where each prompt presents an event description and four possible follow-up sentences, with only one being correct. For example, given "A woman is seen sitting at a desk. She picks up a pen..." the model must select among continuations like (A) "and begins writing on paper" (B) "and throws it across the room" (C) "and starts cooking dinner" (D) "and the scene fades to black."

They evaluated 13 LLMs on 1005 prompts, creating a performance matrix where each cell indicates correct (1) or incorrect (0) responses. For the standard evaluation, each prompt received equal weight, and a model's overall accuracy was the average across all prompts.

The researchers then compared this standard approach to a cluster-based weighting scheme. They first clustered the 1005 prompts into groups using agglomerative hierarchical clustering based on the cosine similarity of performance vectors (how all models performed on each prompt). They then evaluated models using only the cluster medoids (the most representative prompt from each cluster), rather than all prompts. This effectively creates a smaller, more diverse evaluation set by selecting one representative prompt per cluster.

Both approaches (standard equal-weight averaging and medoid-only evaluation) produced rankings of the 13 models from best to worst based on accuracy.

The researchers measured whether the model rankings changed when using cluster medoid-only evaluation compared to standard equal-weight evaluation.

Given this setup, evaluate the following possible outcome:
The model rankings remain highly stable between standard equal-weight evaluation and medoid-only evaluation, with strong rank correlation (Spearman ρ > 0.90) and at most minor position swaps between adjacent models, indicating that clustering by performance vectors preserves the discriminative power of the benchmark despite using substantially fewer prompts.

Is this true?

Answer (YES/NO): NO